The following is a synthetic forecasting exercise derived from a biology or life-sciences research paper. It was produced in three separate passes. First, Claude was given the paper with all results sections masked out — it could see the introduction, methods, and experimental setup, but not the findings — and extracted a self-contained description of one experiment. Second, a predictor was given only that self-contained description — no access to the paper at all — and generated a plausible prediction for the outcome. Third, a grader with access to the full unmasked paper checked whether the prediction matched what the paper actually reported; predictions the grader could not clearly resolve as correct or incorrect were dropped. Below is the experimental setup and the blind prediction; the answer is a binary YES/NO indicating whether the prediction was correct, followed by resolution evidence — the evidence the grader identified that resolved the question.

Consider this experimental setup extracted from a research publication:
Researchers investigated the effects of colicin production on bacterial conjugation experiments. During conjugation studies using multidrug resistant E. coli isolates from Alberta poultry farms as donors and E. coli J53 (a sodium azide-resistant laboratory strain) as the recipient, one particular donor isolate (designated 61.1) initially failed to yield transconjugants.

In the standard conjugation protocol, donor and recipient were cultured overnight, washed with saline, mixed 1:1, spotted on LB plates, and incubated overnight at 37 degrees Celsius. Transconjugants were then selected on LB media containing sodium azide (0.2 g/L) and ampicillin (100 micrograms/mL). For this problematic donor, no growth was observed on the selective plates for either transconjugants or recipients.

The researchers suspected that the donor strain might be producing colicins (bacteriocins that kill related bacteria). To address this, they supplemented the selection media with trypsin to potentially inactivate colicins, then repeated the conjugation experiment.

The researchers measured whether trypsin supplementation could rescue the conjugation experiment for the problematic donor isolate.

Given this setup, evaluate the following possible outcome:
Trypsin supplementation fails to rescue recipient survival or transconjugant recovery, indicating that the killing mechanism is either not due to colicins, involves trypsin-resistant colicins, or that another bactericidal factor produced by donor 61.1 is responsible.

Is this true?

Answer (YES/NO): NO